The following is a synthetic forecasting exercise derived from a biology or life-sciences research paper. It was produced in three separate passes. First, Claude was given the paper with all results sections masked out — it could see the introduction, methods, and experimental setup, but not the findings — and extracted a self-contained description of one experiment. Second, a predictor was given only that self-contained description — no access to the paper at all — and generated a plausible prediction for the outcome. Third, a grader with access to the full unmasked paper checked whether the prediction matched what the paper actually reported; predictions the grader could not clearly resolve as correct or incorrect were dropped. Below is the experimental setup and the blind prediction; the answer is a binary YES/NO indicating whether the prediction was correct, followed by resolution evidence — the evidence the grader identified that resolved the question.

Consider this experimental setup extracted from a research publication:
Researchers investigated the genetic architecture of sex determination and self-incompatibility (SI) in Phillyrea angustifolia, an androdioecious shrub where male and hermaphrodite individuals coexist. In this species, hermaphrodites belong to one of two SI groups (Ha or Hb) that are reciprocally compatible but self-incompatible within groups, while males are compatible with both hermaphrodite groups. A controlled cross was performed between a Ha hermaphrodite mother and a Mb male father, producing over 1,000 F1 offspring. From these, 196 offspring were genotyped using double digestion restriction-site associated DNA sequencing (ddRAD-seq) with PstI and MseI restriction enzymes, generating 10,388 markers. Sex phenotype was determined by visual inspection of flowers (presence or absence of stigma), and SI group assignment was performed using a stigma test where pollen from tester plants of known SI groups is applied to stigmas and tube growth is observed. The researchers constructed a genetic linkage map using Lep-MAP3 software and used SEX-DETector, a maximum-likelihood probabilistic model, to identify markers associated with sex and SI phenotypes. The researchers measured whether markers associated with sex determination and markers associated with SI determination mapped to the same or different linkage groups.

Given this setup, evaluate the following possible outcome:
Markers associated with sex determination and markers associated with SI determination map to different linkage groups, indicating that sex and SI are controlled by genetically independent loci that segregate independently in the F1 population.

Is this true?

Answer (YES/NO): YES